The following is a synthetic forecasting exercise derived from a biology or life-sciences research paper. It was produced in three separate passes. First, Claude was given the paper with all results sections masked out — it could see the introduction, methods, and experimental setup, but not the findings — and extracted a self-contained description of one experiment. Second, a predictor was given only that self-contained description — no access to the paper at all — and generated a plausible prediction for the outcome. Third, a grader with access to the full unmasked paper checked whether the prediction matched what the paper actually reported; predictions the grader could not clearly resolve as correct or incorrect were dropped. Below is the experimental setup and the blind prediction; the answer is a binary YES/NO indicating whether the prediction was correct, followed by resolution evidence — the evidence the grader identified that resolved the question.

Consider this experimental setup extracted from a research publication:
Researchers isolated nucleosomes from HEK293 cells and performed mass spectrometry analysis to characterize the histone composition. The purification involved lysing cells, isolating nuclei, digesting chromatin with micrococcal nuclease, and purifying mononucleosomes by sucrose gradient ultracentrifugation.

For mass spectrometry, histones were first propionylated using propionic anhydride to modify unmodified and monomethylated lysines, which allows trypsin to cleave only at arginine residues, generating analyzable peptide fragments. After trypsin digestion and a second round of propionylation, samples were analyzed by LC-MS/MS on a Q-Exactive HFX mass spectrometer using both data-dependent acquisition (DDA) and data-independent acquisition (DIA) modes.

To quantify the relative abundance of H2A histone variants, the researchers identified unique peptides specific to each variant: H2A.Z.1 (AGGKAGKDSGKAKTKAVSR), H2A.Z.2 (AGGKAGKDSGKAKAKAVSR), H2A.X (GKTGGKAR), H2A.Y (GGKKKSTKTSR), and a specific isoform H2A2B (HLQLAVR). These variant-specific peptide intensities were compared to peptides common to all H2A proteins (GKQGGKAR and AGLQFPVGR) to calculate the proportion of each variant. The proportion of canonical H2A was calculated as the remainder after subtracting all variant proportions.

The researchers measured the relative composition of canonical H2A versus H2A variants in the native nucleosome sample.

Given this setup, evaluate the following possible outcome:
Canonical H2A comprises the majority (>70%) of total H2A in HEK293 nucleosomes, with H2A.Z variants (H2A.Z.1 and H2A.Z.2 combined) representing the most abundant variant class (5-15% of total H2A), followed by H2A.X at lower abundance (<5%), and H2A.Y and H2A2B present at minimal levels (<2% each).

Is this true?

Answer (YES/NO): NO